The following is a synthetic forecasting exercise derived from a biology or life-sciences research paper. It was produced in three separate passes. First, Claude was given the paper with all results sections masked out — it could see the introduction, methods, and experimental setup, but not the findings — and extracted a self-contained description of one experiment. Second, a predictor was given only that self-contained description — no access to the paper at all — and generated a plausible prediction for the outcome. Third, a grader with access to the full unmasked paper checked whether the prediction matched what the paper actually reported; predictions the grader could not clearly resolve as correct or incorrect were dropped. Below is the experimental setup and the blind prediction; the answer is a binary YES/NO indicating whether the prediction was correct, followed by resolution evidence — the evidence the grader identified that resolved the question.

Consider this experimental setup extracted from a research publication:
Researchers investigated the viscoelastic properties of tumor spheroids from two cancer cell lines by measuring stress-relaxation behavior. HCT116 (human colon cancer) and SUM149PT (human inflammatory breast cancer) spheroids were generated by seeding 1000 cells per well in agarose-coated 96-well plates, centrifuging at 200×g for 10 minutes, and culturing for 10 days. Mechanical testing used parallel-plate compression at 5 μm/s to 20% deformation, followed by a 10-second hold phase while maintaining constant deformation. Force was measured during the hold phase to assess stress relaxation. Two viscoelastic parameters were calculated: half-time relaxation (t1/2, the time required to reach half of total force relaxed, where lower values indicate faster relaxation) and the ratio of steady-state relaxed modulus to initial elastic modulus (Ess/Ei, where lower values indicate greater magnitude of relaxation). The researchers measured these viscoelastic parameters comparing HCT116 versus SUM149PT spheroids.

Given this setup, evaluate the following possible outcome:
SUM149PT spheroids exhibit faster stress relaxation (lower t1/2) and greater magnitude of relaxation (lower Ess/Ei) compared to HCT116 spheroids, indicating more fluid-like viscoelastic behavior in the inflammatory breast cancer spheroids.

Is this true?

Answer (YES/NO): NO